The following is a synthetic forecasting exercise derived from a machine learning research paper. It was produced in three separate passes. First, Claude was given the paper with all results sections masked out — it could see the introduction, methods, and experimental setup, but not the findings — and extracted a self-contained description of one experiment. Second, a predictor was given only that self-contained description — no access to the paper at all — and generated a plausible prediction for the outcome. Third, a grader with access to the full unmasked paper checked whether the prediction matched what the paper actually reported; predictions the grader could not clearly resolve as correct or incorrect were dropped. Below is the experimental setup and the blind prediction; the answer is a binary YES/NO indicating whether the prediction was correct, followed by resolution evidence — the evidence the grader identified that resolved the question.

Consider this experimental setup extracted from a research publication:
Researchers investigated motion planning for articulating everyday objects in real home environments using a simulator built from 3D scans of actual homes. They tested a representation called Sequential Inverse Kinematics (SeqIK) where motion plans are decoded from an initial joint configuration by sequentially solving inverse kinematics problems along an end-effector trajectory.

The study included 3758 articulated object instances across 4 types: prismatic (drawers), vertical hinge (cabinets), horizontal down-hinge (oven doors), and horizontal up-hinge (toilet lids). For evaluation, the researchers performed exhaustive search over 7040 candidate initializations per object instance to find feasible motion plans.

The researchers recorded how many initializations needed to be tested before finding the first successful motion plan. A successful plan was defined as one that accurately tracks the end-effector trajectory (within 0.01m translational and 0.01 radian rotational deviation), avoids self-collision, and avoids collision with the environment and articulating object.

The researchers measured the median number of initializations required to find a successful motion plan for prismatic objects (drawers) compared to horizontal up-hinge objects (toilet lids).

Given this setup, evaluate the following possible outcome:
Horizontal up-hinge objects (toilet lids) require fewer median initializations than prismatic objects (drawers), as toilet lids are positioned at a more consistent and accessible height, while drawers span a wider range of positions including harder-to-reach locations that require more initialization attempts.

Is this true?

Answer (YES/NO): NO